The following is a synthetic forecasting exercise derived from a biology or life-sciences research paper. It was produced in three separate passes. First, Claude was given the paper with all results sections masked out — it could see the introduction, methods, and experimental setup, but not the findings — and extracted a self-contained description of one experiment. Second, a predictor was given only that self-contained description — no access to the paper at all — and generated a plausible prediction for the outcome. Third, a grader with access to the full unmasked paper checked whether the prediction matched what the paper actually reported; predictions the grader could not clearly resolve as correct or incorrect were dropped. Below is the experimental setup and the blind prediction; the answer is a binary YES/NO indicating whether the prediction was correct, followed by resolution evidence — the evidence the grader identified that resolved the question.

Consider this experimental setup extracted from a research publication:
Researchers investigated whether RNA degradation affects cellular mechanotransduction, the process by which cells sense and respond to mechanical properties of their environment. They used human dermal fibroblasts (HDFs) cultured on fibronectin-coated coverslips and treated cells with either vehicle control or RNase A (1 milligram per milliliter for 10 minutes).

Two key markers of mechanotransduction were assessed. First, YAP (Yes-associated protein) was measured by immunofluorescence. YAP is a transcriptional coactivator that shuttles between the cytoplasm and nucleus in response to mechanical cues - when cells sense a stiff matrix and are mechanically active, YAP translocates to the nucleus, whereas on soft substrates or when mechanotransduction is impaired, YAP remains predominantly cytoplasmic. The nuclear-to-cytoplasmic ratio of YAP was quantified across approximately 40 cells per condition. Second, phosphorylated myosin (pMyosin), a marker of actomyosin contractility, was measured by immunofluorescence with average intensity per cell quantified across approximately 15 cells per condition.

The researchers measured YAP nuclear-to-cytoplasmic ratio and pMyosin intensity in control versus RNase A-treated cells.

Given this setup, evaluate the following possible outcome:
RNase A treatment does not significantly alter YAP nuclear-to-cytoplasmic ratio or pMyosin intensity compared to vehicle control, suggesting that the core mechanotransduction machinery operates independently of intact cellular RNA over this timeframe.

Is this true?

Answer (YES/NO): NO